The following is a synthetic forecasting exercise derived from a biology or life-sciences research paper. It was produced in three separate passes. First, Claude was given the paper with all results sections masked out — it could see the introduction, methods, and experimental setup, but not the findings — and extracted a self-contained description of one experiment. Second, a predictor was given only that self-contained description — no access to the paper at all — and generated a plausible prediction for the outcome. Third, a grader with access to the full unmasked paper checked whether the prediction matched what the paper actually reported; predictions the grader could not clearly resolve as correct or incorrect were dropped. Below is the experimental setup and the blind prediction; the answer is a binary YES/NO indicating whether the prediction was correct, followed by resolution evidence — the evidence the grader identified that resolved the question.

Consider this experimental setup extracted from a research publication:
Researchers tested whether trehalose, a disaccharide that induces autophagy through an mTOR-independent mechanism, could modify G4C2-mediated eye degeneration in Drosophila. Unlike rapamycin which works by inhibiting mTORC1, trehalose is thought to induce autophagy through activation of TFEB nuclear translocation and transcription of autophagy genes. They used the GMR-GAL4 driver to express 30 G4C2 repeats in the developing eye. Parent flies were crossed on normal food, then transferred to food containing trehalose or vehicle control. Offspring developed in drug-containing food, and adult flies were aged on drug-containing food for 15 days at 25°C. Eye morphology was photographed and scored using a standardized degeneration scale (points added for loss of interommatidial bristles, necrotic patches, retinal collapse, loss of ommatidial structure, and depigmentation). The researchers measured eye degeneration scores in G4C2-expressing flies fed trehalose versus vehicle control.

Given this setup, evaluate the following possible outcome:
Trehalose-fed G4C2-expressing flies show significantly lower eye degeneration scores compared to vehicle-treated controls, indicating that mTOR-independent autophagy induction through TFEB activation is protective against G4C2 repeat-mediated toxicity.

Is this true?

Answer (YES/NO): YES